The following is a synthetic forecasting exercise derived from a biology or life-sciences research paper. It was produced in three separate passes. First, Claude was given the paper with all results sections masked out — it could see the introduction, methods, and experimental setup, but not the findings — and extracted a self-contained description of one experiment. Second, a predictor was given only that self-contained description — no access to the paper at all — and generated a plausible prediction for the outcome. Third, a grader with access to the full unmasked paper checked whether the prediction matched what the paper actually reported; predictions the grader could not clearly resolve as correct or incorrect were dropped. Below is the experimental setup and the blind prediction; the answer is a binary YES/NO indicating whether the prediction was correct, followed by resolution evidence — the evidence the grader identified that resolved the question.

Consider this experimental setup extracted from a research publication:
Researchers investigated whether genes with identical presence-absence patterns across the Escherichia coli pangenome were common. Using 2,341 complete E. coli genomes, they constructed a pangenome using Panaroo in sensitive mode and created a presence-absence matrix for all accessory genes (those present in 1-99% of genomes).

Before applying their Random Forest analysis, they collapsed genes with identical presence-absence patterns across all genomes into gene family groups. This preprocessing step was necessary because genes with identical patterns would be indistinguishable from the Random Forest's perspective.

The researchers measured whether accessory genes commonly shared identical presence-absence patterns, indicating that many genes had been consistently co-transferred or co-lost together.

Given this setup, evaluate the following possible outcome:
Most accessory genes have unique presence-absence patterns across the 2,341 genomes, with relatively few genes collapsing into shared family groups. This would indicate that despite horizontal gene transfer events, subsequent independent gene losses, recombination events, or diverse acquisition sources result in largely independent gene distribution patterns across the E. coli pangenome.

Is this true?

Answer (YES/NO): NO